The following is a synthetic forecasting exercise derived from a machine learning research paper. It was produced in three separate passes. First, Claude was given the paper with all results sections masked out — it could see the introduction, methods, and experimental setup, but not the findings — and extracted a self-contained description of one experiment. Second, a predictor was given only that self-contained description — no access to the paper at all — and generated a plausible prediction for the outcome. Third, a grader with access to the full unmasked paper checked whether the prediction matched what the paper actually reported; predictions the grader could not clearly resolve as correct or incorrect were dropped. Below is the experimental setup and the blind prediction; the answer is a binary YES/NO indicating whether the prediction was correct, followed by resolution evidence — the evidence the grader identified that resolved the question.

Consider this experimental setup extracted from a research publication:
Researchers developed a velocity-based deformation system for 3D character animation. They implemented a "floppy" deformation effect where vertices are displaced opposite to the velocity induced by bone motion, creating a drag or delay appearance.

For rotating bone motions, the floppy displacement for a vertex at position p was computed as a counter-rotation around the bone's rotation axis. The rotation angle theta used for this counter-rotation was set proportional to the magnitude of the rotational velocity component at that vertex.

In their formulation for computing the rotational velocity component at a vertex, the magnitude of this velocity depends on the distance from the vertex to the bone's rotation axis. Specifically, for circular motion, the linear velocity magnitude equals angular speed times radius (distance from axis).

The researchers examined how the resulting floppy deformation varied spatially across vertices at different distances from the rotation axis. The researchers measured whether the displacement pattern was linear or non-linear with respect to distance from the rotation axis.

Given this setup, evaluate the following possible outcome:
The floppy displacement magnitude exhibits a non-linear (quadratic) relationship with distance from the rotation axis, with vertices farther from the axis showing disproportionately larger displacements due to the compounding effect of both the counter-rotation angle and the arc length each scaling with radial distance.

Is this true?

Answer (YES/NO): YES